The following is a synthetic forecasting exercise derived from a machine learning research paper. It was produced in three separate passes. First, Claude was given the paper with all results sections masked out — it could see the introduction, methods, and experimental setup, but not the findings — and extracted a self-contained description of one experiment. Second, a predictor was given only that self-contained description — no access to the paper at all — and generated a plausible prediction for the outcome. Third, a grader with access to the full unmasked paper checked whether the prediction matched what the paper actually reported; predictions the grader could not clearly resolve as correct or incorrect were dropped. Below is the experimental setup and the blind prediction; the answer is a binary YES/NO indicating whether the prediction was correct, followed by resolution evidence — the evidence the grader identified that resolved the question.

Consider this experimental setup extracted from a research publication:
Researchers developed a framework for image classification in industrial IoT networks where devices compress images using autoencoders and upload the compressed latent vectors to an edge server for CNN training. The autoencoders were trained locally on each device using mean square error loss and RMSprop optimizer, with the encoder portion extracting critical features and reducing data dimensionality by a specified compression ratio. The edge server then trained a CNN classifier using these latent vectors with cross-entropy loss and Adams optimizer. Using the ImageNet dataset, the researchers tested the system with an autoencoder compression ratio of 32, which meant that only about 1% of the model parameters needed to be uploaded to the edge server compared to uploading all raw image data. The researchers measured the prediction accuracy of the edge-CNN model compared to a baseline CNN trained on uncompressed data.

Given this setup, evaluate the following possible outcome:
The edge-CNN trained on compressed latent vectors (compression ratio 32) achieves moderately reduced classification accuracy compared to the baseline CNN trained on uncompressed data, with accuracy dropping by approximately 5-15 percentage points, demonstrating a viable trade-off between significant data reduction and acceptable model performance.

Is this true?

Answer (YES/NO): YES